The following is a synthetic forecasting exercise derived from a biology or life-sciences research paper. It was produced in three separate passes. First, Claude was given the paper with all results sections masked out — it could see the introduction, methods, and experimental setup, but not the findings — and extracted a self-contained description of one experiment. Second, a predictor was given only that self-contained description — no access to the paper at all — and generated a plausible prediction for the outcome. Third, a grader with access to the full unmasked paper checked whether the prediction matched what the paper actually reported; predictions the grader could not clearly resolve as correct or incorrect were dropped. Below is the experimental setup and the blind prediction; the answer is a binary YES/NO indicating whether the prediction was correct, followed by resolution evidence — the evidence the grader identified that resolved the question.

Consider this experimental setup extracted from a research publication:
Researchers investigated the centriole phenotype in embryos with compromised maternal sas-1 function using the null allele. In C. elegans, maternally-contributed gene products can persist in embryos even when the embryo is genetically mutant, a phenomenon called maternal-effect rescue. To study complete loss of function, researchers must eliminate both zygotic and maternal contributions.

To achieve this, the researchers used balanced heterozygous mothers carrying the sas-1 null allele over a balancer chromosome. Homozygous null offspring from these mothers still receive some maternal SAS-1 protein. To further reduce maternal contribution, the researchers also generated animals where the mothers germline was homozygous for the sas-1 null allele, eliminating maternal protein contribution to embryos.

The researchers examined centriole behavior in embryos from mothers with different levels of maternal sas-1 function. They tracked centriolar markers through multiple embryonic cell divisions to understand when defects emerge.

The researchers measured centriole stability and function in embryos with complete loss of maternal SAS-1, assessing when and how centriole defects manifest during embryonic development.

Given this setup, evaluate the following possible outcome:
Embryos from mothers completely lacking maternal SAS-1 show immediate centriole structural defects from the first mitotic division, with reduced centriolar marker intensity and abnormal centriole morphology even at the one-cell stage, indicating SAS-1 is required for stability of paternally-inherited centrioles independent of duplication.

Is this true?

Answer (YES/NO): NO